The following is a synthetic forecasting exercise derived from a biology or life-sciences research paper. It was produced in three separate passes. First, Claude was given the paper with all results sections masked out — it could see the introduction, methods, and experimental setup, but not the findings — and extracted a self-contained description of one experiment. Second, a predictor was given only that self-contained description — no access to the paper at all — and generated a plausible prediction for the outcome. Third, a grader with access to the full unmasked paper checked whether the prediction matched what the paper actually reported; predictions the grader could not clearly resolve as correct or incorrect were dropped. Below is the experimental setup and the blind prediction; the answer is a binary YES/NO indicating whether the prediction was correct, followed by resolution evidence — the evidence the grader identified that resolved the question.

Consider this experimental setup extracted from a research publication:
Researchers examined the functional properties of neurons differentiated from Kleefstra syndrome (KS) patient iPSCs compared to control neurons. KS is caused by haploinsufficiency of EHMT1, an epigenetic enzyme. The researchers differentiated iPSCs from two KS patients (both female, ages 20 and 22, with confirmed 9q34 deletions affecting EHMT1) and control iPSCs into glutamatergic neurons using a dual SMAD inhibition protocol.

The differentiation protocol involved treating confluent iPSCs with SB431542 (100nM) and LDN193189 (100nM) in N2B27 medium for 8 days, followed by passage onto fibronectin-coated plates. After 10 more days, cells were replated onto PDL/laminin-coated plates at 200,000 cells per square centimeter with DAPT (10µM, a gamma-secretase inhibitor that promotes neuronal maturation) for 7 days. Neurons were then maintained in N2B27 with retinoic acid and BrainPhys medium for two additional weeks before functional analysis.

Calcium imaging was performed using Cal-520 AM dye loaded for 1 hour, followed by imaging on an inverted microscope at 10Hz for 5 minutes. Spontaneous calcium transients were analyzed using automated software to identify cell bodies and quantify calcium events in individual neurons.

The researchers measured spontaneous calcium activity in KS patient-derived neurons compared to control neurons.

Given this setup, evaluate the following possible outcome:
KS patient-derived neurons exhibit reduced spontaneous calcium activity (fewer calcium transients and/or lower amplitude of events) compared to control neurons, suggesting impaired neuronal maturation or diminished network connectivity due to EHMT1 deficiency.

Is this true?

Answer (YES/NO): NO